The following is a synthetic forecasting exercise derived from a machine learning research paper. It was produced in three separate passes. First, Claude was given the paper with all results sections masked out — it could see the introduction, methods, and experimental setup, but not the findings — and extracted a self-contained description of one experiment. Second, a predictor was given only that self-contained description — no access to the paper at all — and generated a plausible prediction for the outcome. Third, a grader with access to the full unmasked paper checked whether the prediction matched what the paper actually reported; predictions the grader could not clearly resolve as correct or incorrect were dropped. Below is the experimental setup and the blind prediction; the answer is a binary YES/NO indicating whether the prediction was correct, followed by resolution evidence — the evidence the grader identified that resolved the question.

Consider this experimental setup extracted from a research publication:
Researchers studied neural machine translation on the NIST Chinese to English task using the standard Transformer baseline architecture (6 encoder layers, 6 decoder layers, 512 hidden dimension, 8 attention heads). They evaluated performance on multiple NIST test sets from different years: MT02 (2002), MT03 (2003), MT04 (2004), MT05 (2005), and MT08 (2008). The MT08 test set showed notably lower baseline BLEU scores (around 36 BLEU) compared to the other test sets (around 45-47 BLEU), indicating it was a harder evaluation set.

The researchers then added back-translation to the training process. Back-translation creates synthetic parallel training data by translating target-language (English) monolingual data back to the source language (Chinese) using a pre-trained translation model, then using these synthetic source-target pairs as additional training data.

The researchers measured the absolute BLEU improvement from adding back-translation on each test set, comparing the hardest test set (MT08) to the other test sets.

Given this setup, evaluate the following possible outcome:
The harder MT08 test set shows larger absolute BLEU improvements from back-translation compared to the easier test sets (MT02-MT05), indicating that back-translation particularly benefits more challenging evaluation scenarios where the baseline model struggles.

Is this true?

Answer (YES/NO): YES